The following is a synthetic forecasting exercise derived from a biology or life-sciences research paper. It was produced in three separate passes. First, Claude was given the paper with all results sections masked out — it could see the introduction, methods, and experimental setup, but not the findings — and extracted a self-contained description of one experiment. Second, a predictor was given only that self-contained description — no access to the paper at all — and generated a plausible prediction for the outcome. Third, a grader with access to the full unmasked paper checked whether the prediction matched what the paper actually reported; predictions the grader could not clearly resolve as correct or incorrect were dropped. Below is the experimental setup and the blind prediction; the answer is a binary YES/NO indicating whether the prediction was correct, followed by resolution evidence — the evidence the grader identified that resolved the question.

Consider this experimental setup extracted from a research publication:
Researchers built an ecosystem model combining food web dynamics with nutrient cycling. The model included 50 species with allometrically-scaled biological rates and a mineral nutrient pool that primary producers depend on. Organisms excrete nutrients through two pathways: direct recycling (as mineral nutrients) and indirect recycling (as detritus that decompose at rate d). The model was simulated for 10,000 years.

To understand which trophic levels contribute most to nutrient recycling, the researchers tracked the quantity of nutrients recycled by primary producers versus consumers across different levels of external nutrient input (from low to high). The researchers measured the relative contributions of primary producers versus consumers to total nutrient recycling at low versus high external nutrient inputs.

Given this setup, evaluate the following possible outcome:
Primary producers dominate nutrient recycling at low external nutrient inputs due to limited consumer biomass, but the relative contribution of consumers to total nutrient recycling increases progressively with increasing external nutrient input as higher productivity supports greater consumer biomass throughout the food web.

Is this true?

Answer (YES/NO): NO